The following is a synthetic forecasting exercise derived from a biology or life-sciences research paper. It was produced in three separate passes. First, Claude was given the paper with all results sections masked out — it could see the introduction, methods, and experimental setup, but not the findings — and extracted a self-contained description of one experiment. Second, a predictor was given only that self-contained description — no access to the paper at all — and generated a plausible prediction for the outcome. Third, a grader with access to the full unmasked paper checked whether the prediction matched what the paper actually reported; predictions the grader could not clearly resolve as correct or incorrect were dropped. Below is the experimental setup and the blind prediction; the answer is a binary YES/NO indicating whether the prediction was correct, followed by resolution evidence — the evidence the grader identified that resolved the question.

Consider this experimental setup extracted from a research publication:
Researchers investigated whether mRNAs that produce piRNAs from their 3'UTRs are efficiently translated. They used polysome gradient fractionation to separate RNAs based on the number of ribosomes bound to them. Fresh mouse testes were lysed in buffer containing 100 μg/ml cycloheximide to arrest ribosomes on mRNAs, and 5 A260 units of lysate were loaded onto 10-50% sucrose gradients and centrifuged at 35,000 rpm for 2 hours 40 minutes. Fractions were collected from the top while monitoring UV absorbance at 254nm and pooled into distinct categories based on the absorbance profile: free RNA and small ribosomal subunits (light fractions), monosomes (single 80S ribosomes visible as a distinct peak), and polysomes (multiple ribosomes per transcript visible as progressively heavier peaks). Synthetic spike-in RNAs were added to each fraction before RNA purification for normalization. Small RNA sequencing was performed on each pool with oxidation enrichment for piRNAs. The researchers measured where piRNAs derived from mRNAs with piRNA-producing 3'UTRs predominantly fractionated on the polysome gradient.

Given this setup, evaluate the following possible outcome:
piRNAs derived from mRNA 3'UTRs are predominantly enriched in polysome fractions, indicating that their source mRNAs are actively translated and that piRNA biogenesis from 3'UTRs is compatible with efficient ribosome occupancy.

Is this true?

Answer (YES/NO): NO